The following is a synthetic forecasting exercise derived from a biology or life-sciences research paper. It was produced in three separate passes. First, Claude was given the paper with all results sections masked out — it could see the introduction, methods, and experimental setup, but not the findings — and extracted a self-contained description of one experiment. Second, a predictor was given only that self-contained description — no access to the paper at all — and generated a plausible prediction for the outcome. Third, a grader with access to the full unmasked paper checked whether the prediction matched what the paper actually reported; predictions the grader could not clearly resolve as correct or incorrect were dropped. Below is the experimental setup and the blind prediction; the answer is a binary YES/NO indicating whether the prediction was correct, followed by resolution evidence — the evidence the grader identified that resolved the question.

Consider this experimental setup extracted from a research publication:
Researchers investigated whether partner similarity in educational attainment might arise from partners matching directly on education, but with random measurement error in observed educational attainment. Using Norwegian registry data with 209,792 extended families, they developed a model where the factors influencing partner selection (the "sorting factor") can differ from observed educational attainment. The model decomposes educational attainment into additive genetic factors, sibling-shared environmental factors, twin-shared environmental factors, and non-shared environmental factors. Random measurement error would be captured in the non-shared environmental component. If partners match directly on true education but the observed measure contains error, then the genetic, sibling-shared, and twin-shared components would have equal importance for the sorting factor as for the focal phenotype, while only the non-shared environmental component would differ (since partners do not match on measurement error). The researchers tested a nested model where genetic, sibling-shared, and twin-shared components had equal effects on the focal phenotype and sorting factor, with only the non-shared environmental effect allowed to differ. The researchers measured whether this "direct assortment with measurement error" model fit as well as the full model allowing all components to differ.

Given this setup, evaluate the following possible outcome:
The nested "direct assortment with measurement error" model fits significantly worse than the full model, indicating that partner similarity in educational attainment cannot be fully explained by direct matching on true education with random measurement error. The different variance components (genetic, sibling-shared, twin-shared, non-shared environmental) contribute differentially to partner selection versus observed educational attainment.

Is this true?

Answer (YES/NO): YES